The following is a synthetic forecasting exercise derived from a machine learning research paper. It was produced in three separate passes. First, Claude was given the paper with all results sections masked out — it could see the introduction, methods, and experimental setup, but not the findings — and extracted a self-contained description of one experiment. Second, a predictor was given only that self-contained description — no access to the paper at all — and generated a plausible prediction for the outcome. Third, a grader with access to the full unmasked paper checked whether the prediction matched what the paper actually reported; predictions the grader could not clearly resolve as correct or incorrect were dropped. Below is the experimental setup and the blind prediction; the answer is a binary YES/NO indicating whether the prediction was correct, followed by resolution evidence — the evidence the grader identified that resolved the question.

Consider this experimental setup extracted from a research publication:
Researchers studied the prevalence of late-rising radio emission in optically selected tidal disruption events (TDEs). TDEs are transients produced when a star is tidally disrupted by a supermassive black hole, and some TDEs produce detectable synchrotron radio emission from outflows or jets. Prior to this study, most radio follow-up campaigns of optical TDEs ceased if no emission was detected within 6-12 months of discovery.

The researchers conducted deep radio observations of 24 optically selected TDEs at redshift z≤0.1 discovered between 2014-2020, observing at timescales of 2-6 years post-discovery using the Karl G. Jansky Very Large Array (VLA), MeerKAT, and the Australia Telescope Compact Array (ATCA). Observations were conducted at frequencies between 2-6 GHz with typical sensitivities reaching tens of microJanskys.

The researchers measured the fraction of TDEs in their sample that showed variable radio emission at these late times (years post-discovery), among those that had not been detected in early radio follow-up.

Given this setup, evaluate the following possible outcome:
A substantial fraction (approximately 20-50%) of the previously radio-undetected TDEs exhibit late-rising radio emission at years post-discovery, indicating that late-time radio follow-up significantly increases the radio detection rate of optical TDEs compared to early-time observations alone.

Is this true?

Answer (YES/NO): YES